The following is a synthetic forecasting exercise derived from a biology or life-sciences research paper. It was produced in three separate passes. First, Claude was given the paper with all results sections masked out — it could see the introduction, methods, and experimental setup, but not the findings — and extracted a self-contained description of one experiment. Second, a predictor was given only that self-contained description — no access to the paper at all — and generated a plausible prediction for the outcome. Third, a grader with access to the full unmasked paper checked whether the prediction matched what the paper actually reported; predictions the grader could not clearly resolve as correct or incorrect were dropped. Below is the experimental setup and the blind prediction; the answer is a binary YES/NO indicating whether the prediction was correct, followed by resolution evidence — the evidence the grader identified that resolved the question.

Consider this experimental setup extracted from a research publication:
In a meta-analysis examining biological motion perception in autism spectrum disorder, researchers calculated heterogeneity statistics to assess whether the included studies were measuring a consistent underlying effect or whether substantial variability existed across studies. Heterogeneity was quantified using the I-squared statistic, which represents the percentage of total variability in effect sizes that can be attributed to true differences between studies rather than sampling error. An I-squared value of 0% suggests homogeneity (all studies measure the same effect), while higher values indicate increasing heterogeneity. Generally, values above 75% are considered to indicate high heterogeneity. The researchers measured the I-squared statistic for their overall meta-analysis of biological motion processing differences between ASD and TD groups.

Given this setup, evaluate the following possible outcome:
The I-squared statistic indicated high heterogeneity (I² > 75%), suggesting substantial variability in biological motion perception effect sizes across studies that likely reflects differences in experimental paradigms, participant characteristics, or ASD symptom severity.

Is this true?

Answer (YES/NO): YES